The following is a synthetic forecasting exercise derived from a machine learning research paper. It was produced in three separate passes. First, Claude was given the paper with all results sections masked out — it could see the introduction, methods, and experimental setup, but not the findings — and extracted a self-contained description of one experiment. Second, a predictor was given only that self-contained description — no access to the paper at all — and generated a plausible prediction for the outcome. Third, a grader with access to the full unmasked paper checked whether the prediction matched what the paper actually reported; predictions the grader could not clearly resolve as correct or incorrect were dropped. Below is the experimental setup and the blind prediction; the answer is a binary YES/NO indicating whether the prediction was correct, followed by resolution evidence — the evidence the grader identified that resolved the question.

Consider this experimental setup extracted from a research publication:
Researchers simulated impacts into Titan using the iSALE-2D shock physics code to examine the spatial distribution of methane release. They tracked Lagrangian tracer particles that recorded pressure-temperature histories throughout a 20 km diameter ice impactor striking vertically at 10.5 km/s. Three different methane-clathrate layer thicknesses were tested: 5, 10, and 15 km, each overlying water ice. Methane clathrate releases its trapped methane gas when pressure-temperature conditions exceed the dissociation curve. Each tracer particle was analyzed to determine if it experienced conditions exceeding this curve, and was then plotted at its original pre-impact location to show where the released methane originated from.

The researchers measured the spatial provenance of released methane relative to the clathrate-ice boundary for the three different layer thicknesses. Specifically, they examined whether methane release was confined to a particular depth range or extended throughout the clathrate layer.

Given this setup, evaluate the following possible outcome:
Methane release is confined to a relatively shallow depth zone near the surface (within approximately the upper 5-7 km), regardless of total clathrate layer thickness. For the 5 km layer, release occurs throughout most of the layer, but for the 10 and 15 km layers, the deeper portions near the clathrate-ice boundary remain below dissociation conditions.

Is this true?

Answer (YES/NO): NO